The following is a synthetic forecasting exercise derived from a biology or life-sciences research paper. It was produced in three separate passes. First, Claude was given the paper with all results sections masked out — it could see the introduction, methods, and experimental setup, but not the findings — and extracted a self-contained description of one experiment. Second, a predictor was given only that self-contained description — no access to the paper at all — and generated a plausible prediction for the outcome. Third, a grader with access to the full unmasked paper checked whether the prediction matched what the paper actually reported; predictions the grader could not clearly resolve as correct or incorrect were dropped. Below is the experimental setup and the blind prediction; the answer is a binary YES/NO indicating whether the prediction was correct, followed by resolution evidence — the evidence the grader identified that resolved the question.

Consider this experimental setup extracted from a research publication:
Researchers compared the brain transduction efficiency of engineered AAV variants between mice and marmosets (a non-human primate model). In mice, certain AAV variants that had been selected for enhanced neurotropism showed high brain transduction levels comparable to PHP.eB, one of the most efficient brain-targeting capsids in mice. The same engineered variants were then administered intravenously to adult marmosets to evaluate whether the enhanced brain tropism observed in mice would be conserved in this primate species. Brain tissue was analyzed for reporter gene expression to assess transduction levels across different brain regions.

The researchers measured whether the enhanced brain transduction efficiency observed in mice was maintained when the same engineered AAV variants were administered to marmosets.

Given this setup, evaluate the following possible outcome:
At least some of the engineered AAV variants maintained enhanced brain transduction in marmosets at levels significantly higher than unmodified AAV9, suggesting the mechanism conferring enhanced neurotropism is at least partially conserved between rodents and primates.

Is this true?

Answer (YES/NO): YES